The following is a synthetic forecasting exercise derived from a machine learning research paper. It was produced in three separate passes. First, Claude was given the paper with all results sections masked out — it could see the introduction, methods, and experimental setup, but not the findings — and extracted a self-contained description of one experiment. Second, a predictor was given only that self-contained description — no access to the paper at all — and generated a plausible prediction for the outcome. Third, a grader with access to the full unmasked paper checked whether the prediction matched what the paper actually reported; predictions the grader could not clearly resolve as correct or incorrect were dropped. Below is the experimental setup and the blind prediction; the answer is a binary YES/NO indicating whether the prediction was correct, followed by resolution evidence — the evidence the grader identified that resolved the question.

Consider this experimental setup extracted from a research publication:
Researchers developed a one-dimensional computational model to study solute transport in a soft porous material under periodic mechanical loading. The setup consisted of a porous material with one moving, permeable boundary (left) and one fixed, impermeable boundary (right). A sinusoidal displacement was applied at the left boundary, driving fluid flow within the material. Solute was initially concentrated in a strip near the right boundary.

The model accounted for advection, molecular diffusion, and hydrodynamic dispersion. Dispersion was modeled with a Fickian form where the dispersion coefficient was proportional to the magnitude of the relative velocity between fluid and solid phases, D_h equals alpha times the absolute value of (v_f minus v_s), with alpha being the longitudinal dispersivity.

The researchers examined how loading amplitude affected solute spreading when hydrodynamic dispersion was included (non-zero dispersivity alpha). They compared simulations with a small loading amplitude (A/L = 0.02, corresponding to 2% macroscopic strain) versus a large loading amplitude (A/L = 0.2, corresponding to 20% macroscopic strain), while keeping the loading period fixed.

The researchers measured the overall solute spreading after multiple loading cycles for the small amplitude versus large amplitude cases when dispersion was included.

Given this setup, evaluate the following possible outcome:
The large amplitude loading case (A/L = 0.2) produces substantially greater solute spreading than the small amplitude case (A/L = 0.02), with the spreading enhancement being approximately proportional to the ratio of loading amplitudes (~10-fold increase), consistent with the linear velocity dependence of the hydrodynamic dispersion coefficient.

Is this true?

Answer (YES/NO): NO